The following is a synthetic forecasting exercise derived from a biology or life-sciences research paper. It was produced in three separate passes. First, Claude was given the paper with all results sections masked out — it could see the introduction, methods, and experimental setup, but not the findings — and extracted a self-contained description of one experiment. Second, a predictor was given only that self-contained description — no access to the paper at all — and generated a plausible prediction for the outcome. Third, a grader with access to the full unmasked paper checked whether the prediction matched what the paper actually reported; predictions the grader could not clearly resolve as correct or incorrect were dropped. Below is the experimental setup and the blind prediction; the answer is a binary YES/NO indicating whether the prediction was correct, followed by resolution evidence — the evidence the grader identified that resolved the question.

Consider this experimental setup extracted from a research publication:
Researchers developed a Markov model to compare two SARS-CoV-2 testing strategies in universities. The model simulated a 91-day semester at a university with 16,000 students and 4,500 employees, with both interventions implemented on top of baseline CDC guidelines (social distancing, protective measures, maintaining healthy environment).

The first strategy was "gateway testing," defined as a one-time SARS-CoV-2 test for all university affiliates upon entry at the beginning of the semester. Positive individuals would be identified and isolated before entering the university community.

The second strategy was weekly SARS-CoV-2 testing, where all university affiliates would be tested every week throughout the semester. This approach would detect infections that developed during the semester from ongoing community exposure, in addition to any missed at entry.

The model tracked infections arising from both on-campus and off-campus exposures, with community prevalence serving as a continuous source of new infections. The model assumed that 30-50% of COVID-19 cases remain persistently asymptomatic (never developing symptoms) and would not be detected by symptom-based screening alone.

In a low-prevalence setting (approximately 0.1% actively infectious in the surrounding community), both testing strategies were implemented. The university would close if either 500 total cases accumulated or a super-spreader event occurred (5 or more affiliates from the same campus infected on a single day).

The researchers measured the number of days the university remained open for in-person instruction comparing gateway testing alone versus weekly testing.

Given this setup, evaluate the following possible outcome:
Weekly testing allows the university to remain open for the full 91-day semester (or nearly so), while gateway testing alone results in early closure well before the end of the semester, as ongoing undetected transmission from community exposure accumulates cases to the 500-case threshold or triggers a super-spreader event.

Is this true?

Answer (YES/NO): NO